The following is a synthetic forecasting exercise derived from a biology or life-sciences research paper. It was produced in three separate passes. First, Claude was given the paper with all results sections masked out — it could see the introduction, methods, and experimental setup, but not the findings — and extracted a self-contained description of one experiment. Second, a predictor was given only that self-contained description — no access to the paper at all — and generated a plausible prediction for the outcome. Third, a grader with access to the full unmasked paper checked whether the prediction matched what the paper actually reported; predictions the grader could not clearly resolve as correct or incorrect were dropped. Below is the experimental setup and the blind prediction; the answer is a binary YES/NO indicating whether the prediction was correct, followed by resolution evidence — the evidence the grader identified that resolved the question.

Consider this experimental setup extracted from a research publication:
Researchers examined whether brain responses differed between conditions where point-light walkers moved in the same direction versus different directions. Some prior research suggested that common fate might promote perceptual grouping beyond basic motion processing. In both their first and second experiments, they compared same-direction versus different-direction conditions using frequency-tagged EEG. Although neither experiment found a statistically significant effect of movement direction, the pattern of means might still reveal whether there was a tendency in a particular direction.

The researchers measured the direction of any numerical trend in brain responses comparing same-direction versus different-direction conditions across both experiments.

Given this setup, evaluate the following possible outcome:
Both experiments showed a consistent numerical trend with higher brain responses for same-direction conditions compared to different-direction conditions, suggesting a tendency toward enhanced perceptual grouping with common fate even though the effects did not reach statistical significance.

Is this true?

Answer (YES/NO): NO